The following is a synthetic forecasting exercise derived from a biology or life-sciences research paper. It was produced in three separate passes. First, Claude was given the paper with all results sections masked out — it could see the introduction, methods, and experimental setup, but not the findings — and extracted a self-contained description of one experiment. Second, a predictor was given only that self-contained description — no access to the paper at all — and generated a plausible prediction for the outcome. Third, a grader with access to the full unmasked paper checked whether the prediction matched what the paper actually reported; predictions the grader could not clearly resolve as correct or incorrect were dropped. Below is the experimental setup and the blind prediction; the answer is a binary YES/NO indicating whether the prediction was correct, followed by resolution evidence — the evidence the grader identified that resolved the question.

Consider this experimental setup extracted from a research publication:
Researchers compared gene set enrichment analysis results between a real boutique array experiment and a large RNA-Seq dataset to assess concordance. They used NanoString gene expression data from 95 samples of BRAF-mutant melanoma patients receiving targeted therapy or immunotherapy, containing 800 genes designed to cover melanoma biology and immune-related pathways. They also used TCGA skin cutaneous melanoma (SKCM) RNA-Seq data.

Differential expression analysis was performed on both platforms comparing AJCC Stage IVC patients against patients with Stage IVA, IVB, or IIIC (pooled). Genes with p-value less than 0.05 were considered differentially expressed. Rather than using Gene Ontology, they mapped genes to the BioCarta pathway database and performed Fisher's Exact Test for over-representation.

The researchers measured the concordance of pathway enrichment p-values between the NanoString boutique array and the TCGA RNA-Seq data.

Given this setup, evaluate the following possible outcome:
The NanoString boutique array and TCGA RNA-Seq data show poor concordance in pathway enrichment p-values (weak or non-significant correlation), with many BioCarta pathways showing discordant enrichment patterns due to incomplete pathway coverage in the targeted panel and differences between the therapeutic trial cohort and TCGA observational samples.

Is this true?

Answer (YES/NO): YES